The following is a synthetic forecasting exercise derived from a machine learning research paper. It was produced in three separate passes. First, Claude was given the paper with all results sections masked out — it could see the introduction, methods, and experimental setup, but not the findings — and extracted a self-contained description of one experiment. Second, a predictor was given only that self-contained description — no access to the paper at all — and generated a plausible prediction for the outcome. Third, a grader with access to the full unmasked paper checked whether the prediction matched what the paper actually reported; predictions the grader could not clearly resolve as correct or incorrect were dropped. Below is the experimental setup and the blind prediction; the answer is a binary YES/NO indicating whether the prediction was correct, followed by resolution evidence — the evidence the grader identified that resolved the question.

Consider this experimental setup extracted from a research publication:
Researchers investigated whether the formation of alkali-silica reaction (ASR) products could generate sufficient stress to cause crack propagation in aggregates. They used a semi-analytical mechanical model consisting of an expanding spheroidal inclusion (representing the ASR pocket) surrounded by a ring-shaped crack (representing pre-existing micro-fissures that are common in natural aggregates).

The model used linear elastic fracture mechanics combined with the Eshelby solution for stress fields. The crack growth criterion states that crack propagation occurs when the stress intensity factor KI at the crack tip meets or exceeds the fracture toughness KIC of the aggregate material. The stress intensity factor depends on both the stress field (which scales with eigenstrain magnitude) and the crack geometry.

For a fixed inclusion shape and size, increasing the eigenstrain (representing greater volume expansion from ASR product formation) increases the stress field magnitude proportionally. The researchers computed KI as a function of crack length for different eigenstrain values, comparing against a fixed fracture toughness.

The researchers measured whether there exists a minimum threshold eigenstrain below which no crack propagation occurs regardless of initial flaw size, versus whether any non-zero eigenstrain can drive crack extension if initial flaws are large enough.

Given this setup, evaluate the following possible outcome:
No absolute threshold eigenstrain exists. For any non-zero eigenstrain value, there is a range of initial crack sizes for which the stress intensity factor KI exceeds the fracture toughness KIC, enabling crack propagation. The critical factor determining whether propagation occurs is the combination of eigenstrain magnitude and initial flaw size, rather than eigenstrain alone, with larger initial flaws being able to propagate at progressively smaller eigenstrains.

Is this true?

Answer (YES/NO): NO